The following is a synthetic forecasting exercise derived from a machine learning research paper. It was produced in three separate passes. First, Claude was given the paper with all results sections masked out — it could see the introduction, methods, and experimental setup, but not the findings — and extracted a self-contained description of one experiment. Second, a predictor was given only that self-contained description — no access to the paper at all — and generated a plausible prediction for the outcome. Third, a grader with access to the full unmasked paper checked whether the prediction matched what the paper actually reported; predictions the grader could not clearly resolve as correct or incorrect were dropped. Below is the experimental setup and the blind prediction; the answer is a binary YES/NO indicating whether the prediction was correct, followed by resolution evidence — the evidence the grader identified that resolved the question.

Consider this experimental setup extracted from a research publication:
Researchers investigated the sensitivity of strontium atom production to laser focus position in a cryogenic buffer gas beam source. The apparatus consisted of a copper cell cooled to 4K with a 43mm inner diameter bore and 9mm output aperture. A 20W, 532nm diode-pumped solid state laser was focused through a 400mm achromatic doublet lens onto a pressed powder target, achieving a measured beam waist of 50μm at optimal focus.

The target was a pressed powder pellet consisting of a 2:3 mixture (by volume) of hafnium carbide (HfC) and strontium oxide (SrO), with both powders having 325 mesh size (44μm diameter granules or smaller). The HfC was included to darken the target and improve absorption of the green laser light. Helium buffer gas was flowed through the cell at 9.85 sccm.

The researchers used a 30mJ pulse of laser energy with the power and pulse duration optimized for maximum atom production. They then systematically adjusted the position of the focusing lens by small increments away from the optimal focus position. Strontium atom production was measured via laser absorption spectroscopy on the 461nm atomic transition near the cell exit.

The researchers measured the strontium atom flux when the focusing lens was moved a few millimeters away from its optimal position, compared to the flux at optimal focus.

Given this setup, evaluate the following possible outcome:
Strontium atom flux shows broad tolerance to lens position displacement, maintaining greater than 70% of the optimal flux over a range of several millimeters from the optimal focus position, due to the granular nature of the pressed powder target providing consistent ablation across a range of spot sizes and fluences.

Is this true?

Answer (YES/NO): NO